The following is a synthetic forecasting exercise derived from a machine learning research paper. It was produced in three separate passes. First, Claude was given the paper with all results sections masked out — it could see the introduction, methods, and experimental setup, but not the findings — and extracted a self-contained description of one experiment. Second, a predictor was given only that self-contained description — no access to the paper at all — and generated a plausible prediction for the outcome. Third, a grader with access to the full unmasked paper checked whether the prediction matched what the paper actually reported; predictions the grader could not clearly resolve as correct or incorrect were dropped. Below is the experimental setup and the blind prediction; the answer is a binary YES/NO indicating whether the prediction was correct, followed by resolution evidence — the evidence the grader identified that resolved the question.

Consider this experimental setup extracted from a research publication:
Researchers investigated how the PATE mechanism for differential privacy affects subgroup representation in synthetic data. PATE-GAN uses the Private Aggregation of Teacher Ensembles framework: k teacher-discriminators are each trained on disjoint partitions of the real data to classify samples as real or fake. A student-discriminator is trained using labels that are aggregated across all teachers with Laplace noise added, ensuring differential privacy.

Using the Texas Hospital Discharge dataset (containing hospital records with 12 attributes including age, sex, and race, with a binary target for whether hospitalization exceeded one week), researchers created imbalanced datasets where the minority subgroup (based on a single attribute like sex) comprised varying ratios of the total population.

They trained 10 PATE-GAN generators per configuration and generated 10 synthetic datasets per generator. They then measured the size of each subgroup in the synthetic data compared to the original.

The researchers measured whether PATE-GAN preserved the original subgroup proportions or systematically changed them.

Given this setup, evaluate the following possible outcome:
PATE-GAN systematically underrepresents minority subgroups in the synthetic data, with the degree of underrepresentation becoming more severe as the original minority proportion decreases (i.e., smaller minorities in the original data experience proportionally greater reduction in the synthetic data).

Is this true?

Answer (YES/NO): YES